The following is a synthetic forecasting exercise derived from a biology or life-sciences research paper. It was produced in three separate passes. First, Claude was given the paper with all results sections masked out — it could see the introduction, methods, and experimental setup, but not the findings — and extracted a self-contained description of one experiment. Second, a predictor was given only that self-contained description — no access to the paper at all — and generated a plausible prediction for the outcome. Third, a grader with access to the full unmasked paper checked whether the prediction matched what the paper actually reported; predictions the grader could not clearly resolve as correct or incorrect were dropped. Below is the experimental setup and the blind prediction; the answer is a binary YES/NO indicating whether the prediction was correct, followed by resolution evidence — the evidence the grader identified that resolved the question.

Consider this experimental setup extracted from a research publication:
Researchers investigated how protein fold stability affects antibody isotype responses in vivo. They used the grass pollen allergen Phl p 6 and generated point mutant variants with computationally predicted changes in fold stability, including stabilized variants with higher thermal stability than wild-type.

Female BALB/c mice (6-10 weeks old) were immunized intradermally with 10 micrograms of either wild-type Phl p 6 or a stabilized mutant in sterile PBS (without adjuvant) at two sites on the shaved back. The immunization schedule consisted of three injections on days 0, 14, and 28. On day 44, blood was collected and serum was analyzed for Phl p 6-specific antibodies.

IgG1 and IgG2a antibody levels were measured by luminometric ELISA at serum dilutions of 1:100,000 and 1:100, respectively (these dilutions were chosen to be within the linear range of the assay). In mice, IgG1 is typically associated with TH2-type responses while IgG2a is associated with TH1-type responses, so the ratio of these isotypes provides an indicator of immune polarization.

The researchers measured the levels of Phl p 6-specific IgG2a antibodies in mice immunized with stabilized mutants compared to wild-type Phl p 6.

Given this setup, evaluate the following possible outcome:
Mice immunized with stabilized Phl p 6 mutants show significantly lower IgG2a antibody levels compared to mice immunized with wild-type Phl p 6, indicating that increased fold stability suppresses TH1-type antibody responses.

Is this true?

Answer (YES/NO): NO